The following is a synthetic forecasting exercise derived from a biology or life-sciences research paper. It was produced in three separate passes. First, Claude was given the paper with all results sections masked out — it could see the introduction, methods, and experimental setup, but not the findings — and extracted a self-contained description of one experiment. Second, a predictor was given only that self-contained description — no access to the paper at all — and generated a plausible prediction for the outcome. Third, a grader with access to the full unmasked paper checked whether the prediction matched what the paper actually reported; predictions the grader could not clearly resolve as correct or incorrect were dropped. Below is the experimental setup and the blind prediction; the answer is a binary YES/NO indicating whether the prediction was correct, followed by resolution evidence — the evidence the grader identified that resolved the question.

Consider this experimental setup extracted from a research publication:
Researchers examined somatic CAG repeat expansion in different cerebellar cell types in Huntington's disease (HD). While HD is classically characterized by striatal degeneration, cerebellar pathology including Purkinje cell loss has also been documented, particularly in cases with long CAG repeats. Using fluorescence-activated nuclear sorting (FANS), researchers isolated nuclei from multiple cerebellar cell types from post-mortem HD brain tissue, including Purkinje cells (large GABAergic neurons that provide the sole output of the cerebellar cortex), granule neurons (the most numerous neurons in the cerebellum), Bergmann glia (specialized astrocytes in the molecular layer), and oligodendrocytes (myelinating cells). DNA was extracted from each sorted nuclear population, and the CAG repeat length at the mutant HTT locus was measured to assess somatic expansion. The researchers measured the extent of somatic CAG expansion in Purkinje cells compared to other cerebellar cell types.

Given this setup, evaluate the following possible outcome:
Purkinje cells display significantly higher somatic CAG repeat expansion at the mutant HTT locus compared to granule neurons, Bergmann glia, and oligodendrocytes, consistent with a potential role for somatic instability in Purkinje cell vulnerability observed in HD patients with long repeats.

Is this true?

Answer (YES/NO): YES